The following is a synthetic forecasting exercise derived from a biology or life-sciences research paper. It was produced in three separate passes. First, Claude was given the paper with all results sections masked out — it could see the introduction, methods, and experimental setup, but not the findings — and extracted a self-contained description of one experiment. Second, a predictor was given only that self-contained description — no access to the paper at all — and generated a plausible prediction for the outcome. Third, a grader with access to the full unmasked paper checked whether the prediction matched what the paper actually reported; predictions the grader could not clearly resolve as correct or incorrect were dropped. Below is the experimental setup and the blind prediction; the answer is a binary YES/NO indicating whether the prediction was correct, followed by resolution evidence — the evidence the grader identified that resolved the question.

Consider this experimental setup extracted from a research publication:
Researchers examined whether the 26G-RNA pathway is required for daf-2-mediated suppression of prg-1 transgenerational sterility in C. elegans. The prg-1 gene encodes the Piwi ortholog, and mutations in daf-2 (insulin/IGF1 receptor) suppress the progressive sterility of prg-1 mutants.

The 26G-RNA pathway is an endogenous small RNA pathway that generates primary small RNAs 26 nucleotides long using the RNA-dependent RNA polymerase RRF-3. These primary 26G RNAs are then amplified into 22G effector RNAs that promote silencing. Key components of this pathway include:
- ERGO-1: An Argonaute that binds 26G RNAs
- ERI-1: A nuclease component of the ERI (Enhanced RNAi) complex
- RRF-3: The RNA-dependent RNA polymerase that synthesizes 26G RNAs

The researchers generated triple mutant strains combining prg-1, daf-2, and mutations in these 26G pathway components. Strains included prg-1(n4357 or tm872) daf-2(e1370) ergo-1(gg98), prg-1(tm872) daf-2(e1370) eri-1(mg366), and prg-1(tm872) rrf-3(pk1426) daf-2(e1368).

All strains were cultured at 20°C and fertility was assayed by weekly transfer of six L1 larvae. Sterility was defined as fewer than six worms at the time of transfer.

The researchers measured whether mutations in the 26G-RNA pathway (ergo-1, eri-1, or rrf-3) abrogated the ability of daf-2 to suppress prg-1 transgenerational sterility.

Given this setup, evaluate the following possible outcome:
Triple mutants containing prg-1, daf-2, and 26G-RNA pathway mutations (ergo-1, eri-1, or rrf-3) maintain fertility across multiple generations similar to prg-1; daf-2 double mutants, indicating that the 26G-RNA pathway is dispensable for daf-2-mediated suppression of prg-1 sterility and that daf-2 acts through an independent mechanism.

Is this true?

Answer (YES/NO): NO